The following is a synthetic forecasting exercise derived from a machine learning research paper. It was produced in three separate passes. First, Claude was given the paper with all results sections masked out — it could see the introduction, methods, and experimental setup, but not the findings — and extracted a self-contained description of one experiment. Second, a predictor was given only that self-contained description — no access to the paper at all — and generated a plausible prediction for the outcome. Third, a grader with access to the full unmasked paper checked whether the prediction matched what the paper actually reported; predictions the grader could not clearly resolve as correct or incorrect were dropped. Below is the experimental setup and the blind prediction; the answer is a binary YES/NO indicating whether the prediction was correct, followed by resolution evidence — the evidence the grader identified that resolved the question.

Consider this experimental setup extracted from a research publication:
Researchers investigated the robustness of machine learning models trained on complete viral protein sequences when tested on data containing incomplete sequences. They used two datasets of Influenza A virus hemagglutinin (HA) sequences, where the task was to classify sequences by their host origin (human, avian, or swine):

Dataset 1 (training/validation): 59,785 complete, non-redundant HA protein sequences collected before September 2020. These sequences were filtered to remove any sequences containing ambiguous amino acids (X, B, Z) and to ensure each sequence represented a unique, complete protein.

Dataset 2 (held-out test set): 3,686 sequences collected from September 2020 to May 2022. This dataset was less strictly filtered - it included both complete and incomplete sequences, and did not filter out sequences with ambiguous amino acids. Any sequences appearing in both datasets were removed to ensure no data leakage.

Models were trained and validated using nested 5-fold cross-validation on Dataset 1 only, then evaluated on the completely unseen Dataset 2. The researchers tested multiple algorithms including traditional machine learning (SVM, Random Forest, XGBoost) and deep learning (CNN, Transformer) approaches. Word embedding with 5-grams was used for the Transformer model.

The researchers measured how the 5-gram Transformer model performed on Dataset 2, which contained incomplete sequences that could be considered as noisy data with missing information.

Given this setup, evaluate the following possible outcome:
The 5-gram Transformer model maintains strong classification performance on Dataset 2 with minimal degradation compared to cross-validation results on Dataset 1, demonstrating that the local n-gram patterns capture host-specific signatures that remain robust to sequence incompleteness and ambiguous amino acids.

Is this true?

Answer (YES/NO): YES